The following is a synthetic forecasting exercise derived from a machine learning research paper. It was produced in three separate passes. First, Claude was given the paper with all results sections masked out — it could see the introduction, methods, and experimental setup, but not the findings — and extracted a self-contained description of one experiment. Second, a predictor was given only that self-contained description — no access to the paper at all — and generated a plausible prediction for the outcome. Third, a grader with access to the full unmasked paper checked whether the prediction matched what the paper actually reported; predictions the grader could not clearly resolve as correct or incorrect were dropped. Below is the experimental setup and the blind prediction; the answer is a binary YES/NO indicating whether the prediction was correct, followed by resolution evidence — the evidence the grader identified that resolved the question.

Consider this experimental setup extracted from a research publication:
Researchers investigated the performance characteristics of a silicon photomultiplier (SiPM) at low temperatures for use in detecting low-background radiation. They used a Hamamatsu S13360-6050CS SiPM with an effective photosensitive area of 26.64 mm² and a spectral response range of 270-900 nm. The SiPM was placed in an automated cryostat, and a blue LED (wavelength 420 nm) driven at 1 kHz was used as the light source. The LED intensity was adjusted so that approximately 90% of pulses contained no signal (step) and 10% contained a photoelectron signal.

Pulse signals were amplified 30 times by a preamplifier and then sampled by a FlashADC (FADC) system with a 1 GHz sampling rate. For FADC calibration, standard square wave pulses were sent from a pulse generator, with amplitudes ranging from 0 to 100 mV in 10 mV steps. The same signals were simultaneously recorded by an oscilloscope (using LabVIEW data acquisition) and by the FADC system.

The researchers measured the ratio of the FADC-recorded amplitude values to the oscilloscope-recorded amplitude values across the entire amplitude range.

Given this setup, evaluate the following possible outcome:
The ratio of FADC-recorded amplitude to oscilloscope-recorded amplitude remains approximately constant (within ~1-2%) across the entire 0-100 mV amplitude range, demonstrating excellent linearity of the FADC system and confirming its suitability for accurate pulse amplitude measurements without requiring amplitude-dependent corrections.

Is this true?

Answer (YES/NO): YES